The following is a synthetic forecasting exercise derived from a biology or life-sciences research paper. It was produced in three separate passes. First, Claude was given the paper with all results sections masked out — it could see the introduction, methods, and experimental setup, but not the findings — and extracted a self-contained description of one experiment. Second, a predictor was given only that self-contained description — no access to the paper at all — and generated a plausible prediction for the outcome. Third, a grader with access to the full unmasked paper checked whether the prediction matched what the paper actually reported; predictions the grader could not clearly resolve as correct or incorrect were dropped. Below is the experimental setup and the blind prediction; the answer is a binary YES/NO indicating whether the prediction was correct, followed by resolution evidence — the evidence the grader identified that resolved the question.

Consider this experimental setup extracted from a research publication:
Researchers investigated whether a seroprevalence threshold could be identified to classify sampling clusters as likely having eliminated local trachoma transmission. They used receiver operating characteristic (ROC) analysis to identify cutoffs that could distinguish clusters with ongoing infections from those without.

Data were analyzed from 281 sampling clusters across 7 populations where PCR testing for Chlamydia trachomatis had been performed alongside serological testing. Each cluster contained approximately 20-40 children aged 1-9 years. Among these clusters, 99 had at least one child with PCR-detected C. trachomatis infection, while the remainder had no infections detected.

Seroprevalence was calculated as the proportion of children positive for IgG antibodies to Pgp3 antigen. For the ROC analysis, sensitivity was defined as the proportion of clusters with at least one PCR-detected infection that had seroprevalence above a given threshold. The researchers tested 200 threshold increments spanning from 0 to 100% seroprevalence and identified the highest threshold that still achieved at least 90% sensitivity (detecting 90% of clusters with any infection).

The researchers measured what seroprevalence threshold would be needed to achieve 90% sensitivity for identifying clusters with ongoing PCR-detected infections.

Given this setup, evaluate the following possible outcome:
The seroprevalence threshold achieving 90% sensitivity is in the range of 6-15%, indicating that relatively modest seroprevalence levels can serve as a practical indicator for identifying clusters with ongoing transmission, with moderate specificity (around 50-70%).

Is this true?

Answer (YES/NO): NO